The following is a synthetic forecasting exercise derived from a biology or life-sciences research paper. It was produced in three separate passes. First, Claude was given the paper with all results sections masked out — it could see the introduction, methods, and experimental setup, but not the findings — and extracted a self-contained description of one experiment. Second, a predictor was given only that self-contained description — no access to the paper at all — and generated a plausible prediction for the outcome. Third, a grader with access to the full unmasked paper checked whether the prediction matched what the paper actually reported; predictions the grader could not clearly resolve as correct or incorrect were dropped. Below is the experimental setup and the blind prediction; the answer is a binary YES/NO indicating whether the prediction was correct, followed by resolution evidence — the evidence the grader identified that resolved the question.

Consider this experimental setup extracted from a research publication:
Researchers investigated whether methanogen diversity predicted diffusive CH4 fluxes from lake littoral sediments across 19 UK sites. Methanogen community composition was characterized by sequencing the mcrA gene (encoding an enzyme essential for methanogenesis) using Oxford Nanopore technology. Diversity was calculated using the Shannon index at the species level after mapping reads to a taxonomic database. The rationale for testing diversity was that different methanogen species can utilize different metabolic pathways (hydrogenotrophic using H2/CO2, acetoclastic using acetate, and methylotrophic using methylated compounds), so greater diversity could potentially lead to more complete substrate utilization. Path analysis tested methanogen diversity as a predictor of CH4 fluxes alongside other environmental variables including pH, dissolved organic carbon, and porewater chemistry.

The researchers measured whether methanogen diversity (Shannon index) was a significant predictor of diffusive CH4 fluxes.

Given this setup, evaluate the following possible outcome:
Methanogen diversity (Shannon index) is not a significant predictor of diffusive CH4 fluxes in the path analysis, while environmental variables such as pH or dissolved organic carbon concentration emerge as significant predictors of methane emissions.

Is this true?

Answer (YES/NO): NO